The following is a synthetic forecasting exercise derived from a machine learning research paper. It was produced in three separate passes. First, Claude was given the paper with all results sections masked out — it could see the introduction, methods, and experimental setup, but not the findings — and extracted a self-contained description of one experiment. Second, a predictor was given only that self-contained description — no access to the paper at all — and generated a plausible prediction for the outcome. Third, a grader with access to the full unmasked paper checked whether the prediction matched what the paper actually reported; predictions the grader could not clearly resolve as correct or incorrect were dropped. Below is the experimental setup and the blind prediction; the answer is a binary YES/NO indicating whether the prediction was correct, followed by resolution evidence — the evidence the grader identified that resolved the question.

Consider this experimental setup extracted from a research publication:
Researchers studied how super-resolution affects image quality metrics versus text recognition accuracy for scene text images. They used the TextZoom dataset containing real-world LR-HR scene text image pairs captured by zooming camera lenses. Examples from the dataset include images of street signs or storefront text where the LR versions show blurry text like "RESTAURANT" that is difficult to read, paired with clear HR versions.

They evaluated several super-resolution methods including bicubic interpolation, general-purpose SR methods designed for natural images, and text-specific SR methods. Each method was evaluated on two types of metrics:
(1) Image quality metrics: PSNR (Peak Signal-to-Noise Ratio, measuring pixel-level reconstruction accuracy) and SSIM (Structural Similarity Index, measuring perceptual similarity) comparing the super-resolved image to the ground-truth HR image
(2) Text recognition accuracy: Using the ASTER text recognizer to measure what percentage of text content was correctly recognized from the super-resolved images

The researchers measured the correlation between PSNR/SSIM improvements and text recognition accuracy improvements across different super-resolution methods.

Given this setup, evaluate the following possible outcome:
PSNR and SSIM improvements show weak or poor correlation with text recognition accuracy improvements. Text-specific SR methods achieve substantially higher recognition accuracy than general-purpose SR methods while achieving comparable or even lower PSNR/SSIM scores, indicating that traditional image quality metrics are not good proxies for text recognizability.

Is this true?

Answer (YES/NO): YES